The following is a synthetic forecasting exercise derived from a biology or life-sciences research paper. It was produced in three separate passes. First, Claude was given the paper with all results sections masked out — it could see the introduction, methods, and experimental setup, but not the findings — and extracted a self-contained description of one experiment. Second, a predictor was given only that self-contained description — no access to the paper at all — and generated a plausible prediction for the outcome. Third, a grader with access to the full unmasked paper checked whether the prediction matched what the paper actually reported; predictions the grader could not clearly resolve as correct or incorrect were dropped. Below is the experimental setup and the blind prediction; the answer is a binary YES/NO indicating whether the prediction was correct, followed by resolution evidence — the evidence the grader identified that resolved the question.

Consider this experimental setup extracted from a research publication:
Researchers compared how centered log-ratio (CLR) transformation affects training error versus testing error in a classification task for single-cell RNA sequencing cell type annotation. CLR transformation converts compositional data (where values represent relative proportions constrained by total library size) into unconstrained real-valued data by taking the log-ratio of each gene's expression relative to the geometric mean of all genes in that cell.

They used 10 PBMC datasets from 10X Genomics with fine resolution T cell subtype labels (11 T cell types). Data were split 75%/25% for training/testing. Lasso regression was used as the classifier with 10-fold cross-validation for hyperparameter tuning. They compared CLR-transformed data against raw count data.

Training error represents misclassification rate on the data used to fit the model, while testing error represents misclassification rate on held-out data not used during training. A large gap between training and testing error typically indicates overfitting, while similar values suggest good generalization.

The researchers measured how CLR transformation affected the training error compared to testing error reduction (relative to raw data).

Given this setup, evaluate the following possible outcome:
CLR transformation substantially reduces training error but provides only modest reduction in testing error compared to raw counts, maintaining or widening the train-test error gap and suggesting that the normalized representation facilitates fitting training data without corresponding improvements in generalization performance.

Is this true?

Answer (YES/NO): YES